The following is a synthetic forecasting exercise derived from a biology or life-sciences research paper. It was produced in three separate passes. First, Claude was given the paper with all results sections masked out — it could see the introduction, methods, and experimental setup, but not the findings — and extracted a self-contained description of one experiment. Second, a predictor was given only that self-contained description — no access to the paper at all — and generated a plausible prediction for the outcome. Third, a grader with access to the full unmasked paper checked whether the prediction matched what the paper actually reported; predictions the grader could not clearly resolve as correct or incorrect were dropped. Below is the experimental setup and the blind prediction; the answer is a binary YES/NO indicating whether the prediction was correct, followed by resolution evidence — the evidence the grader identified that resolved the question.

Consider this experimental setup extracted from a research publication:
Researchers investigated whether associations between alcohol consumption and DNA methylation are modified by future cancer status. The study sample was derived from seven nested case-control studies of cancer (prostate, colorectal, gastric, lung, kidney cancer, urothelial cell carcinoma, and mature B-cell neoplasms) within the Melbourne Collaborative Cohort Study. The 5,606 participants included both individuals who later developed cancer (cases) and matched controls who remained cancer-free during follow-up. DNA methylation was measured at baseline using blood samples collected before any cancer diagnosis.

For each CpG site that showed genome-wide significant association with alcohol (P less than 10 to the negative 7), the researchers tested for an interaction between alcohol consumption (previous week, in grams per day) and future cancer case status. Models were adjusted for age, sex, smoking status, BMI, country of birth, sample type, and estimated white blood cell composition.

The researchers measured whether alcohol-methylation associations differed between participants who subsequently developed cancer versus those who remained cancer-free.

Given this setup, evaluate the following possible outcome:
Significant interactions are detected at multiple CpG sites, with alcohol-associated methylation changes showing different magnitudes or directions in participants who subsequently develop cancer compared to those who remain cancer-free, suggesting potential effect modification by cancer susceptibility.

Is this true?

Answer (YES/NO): NO